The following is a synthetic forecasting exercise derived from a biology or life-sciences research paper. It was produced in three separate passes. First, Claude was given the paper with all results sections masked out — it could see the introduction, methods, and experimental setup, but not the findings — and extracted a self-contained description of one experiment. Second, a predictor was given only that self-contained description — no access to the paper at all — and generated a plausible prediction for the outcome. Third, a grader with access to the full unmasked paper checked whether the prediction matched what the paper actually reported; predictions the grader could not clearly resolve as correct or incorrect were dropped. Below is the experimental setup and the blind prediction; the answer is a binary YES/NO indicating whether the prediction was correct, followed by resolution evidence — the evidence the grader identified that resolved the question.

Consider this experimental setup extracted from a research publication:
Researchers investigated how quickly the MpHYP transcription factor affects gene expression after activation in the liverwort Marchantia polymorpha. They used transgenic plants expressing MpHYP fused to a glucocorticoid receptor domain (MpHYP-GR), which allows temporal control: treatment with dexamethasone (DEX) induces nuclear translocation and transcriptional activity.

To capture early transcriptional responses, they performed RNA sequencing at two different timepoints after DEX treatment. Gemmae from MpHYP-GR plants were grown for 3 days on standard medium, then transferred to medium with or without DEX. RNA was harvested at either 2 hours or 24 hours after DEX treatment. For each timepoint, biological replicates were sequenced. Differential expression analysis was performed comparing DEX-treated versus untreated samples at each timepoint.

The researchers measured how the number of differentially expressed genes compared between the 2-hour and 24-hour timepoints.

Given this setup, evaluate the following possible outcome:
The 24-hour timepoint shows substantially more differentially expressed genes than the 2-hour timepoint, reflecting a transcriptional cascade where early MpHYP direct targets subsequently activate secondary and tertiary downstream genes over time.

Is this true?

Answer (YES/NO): YES